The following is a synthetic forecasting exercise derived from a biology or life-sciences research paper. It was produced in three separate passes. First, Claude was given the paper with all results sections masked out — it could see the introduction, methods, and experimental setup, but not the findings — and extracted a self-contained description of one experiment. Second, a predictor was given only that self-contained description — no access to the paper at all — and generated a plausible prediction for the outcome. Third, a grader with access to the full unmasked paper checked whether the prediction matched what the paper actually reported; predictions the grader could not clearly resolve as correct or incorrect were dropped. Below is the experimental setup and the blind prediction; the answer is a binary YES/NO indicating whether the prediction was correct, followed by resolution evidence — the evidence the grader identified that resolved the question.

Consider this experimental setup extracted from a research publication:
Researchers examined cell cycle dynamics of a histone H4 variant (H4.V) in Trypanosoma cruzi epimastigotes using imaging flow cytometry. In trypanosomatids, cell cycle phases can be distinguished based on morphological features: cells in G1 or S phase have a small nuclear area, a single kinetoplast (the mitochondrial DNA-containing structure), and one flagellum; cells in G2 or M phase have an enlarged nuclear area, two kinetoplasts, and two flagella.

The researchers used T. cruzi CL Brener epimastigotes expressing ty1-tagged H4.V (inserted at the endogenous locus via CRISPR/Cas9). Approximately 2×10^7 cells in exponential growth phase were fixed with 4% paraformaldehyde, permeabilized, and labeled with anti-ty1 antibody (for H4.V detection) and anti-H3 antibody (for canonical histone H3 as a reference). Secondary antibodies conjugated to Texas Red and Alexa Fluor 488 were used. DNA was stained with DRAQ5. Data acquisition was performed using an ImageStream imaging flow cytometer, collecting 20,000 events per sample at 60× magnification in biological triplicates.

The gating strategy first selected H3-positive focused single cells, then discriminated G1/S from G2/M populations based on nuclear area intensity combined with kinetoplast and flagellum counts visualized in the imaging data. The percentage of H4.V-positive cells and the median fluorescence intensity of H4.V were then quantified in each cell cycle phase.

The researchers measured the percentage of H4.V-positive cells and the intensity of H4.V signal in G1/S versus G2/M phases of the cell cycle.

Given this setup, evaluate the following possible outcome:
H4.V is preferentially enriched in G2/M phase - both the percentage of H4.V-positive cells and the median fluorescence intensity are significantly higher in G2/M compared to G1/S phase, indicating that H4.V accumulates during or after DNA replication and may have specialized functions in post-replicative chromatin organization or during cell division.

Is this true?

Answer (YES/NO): YES